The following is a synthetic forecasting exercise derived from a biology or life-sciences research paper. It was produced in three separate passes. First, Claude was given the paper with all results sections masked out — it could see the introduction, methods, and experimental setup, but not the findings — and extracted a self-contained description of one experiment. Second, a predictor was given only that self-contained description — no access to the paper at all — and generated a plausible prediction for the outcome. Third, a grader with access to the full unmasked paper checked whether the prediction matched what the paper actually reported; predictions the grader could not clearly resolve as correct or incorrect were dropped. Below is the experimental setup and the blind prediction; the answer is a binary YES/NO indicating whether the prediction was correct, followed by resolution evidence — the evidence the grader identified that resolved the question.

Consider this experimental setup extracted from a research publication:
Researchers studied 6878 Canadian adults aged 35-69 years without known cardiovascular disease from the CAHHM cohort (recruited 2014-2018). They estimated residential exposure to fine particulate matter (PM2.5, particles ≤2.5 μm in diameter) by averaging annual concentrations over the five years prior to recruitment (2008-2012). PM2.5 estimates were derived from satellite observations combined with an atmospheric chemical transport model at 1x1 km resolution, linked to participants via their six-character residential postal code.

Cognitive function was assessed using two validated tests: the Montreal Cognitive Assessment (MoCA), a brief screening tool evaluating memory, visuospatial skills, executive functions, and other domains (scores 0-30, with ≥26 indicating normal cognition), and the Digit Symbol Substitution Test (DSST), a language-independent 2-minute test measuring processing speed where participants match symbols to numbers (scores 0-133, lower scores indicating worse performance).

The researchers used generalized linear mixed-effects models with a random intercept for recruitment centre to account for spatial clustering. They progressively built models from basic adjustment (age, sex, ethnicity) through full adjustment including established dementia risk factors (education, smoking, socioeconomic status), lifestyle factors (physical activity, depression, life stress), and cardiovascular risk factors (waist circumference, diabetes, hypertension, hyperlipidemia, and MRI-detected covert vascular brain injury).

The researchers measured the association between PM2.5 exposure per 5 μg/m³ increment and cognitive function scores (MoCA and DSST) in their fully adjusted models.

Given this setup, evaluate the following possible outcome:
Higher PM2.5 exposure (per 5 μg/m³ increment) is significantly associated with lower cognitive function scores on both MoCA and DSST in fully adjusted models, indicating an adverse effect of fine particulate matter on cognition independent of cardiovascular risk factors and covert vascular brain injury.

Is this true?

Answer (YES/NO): YES